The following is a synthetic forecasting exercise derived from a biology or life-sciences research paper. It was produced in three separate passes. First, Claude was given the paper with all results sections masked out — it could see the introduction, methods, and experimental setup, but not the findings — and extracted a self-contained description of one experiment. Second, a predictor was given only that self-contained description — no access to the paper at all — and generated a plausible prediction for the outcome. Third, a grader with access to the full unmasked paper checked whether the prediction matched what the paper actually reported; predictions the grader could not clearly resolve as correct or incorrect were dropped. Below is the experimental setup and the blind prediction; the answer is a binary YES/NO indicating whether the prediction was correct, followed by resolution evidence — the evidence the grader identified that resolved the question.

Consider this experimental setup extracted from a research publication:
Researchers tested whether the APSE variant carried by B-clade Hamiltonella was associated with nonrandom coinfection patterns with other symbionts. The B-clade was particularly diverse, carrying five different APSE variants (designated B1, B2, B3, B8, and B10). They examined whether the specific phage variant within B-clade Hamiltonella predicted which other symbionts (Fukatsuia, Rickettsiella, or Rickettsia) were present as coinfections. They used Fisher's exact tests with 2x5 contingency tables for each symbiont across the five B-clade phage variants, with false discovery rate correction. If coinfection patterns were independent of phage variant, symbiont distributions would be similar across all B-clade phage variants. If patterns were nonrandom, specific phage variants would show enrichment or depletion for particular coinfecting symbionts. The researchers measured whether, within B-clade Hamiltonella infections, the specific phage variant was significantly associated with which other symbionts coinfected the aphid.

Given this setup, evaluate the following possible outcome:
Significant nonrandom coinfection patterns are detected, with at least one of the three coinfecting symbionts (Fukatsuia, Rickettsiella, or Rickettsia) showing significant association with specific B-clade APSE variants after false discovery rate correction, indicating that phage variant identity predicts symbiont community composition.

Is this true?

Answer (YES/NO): YES